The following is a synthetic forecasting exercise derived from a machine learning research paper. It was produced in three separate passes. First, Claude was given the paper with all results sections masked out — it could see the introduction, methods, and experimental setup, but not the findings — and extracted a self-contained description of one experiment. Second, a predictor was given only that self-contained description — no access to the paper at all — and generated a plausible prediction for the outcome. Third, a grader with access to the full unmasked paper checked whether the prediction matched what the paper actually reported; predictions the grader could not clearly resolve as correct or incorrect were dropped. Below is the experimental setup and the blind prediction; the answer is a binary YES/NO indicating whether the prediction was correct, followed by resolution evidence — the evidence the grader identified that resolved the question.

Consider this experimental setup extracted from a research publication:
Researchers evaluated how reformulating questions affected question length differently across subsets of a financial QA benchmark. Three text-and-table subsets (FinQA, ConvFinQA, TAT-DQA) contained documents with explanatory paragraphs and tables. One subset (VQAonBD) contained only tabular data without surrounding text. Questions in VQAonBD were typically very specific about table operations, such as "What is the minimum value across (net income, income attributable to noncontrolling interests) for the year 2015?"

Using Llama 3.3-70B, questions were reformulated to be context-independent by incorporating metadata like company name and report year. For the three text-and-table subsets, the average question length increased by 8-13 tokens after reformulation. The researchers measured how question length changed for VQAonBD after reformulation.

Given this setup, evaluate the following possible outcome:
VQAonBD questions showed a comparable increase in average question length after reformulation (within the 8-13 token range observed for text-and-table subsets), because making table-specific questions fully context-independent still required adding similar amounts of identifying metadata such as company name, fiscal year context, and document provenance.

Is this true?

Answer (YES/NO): NO